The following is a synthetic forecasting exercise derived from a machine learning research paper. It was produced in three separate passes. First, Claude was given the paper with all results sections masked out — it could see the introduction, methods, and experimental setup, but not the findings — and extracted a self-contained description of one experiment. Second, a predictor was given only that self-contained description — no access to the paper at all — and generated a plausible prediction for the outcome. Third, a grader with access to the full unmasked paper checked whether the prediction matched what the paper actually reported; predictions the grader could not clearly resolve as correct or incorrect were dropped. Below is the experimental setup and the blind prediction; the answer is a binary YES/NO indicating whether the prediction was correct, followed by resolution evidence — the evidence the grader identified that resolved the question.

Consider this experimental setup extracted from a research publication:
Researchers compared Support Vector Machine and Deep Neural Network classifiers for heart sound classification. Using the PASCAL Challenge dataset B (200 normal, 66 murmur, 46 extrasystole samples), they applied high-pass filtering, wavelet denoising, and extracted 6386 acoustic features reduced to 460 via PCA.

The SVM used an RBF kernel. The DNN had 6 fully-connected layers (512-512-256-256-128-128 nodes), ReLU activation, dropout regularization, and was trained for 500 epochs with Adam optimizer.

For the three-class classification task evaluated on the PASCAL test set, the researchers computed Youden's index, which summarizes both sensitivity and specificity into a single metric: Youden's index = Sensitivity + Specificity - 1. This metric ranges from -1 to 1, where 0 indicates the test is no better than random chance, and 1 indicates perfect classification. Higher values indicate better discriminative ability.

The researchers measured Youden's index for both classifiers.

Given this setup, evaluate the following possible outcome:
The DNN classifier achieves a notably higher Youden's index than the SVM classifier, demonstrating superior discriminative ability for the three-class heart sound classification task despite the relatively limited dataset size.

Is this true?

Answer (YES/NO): YES